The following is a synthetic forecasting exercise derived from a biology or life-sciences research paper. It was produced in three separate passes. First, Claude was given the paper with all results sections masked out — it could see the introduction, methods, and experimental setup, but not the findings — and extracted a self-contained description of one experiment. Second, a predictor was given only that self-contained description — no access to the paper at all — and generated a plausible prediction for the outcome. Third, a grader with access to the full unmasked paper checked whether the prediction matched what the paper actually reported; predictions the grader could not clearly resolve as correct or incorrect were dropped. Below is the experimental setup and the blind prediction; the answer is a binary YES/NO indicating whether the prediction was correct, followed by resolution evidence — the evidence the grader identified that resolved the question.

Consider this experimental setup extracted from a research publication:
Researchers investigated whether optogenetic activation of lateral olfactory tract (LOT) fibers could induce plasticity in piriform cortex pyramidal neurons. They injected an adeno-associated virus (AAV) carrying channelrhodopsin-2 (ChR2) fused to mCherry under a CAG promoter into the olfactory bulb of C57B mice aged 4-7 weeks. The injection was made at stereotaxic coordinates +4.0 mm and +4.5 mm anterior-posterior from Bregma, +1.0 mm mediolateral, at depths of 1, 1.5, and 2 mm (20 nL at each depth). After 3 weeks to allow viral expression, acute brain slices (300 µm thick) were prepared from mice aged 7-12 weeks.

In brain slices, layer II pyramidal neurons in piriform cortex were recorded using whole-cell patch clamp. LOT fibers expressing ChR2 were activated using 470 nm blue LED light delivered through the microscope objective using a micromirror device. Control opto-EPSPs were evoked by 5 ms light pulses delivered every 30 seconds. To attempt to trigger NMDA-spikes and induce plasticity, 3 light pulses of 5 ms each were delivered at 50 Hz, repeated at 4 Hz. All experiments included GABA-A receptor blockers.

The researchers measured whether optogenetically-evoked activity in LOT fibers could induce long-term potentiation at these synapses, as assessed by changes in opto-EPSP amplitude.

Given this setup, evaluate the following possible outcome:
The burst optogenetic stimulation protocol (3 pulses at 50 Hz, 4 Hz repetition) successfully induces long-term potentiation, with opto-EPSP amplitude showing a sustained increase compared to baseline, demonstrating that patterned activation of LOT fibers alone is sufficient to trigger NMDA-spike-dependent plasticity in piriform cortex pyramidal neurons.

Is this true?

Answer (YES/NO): YES